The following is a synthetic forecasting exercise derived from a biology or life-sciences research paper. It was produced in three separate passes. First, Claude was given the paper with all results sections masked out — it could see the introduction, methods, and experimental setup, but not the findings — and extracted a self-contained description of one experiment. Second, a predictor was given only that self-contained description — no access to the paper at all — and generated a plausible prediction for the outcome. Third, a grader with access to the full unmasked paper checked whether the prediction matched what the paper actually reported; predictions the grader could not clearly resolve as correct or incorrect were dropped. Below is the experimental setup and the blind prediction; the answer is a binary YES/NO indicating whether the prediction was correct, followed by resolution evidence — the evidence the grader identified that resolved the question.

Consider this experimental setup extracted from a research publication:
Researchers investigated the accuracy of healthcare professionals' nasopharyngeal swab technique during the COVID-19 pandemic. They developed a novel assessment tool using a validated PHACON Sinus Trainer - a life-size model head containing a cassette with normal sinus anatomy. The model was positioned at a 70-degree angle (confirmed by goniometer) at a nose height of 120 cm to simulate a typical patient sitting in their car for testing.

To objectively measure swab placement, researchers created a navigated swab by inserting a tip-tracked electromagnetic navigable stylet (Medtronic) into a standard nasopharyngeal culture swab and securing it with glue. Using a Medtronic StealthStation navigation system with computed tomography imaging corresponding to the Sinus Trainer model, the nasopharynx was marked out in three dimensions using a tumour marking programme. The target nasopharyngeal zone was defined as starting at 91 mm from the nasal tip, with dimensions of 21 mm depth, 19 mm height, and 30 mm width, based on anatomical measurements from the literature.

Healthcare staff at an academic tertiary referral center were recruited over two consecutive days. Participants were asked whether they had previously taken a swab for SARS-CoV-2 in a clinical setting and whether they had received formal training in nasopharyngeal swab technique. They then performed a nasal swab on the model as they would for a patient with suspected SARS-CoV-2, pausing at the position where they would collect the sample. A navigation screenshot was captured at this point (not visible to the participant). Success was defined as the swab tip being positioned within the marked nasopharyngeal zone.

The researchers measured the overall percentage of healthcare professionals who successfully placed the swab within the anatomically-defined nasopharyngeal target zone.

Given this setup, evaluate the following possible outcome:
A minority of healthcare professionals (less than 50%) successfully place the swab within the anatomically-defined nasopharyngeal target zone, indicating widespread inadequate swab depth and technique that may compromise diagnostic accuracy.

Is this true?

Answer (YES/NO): YES